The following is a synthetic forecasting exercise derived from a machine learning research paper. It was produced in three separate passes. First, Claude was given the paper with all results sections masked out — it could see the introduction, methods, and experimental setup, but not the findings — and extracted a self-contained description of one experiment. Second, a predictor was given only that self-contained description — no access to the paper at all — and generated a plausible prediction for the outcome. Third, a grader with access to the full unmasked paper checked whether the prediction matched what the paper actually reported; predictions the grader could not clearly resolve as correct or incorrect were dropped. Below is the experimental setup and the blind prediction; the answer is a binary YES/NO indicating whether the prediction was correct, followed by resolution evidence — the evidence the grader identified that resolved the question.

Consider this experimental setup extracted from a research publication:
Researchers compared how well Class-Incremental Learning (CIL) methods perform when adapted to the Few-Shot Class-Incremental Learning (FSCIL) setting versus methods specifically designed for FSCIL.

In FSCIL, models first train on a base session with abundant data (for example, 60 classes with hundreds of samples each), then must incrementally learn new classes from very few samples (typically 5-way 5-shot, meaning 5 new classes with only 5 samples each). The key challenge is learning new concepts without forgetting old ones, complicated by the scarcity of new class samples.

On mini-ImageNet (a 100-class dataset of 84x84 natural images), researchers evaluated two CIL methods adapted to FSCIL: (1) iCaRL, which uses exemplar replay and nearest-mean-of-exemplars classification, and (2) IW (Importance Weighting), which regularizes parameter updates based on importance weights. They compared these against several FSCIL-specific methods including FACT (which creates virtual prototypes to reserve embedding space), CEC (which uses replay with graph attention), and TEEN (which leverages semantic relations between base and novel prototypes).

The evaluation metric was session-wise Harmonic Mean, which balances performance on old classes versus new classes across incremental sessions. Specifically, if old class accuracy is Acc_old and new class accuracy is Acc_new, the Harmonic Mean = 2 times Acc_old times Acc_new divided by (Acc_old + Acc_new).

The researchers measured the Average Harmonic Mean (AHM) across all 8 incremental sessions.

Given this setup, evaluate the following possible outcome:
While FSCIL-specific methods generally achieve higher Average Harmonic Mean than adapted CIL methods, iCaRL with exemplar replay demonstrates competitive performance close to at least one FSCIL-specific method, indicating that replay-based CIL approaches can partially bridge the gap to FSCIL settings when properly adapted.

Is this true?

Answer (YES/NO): NO